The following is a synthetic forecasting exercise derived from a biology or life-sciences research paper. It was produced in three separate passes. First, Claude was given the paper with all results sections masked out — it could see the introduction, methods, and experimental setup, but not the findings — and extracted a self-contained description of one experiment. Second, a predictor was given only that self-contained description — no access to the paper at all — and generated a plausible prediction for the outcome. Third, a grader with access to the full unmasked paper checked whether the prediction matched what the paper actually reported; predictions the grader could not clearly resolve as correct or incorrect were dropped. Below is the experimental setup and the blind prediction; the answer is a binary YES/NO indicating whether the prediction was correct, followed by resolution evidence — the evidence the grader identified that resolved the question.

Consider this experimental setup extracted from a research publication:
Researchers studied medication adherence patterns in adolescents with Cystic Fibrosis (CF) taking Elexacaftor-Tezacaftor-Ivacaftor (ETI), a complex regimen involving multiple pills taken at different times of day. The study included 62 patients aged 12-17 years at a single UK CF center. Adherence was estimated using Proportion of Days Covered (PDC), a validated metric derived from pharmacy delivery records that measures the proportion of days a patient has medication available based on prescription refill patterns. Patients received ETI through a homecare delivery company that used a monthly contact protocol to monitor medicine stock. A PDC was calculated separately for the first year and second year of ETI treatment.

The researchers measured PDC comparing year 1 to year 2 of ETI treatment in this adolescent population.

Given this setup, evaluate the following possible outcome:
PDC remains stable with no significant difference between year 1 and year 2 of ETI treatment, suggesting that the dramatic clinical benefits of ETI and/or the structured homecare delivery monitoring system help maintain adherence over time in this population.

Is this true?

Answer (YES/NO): YES